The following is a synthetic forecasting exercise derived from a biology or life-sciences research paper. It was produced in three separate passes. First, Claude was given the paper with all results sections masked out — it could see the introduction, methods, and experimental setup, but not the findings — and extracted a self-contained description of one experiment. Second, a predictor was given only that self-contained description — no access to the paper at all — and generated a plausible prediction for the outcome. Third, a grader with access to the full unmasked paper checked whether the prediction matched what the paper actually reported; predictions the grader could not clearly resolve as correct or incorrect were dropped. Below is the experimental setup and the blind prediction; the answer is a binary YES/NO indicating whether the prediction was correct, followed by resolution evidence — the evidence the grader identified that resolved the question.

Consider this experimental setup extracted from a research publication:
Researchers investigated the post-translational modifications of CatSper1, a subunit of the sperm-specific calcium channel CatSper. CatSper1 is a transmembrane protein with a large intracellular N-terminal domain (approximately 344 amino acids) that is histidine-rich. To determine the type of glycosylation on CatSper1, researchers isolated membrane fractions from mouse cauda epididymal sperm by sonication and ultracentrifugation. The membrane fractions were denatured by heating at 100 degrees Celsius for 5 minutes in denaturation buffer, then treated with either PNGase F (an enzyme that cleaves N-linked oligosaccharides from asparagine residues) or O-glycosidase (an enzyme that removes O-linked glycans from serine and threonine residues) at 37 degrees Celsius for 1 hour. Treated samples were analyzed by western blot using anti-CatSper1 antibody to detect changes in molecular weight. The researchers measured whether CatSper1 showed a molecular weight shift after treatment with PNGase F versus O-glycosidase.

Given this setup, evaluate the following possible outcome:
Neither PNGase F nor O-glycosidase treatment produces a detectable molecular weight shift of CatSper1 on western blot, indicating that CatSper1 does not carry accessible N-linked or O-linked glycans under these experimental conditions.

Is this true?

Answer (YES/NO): NO